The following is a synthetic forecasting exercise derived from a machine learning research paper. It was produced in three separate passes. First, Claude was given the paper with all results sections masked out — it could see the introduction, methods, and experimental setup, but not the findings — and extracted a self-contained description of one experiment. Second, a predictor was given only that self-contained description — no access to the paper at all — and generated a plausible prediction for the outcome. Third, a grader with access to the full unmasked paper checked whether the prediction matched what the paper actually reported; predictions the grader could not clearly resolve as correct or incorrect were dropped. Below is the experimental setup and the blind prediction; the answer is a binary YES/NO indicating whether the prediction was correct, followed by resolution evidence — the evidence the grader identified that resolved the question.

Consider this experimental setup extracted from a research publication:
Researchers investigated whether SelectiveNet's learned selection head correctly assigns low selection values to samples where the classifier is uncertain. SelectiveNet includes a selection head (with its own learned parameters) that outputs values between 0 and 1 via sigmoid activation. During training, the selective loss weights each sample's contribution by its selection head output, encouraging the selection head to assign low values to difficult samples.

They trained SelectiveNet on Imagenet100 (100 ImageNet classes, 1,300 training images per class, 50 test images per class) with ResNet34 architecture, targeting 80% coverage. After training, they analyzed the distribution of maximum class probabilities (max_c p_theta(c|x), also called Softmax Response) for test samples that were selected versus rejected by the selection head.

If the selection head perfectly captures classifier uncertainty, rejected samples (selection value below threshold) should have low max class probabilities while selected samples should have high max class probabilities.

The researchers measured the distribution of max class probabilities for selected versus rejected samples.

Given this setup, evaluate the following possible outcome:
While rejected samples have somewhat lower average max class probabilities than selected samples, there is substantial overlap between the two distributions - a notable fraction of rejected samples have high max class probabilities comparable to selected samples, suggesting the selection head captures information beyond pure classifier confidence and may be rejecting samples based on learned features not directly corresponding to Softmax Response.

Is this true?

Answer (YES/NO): YES